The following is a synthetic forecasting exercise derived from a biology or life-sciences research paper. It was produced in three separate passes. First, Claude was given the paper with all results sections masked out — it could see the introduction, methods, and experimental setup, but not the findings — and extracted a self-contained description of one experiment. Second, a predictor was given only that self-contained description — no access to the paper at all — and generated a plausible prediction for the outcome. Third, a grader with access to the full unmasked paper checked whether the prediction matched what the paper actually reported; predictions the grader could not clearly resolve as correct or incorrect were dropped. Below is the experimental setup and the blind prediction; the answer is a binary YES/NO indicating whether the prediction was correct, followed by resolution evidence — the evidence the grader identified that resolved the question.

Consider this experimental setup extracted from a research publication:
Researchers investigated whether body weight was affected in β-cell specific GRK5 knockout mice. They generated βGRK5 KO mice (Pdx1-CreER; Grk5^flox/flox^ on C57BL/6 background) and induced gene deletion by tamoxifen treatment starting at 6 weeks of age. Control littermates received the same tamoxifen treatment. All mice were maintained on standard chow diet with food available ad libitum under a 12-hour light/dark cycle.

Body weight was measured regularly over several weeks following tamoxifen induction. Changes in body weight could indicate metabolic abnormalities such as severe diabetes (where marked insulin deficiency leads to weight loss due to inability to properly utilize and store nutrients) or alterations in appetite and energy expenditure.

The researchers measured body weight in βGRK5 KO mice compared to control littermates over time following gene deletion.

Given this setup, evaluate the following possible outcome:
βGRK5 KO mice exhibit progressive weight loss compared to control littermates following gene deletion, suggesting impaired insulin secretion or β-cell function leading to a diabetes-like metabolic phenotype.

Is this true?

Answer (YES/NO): NO